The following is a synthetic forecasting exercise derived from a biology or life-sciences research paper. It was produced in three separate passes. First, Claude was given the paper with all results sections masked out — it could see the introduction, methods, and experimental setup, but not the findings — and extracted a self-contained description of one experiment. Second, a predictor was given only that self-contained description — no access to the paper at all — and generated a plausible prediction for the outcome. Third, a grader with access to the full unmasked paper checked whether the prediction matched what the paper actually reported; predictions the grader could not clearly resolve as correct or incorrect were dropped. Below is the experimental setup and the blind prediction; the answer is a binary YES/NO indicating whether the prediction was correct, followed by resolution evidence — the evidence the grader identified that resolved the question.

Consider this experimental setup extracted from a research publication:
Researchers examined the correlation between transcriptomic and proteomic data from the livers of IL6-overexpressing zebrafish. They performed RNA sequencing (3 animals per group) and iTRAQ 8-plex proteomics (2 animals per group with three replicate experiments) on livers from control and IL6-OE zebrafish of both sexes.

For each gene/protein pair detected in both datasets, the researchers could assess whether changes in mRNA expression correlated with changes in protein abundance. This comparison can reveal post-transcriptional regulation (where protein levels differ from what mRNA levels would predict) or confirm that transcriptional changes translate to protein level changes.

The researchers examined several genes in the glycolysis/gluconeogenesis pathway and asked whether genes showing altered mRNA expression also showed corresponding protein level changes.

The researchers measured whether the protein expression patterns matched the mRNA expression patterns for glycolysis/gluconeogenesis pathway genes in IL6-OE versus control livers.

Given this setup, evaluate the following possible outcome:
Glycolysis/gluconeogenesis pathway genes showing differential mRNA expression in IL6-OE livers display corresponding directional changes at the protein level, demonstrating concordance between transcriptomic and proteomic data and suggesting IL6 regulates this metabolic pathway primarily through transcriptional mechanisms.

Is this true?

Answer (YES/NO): NO